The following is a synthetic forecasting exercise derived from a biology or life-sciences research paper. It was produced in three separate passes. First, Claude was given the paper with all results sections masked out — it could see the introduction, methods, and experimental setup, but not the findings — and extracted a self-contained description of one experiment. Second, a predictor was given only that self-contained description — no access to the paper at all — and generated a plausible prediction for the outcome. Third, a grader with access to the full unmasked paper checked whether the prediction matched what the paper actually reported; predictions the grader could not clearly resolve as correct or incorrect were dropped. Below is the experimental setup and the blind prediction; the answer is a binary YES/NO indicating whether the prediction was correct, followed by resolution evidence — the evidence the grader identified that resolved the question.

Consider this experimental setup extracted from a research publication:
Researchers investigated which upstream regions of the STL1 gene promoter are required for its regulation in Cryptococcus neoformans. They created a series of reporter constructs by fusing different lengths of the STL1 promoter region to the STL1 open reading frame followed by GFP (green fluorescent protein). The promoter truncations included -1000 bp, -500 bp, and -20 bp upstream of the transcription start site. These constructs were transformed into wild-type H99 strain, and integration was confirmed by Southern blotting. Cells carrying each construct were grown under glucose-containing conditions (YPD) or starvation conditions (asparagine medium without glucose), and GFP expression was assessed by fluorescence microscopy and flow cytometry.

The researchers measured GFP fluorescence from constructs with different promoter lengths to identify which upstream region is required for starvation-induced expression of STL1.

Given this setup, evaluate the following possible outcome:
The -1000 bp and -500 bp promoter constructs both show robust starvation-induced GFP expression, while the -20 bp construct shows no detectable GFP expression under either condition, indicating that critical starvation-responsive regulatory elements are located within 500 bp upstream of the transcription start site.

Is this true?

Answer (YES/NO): NO